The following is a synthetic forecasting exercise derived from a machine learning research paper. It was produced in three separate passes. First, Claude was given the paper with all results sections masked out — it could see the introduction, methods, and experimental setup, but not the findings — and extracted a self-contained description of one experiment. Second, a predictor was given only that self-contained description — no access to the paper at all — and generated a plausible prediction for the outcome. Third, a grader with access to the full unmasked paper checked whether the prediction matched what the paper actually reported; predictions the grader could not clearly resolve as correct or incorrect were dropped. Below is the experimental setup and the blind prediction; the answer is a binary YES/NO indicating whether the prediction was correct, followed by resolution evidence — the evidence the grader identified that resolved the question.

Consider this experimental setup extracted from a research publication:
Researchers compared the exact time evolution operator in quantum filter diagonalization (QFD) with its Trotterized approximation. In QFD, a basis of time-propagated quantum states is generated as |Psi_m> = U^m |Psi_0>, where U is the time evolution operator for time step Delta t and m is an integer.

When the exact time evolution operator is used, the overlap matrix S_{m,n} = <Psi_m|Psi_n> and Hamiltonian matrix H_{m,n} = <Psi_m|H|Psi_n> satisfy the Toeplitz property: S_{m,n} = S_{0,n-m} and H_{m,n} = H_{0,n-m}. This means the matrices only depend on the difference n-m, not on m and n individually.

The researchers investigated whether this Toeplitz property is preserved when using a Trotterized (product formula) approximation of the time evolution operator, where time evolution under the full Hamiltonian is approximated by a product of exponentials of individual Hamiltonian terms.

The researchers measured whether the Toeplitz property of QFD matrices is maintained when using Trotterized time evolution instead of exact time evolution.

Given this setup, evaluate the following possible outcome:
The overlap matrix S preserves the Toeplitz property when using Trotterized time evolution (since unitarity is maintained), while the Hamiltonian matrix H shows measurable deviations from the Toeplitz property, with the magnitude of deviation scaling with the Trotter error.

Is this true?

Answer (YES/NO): NO